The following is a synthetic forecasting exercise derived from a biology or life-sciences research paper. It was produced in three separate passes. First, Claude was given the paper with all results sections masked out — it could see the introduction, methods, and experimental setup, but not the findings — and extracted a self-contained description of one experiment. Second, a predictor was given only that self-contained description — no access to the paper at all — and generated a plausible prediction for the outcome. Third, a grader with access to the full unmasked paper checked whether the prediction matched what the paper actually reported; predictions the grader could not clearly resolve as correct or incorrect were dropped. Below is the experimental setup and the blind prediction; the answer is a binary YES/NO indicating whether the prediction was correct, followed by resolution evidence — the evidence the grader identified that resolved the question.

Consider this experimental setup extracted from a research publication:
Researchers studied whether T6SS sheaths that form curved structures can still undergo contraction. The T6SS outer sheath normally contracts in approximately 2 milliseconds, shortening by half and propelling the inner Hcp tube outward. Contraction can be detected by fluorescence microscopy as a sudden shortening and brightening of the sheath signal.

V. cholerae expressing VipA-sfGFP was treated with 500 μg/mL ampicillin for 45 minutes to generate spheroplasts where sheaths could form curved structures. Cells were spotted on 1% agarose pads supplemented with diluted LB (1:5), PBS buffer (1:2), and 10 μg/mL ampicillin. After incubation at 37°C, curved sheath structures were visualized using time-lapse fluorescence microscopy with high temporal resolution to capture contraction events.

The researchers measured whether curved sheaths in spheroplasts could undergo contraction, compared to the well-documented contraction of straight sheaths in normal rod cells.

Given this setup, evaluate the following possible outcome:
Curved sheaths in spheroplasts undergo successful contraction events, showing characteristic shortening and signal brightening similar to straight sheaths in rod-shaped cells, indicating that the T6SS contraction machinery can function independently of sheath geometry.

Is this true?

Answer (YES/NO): YES